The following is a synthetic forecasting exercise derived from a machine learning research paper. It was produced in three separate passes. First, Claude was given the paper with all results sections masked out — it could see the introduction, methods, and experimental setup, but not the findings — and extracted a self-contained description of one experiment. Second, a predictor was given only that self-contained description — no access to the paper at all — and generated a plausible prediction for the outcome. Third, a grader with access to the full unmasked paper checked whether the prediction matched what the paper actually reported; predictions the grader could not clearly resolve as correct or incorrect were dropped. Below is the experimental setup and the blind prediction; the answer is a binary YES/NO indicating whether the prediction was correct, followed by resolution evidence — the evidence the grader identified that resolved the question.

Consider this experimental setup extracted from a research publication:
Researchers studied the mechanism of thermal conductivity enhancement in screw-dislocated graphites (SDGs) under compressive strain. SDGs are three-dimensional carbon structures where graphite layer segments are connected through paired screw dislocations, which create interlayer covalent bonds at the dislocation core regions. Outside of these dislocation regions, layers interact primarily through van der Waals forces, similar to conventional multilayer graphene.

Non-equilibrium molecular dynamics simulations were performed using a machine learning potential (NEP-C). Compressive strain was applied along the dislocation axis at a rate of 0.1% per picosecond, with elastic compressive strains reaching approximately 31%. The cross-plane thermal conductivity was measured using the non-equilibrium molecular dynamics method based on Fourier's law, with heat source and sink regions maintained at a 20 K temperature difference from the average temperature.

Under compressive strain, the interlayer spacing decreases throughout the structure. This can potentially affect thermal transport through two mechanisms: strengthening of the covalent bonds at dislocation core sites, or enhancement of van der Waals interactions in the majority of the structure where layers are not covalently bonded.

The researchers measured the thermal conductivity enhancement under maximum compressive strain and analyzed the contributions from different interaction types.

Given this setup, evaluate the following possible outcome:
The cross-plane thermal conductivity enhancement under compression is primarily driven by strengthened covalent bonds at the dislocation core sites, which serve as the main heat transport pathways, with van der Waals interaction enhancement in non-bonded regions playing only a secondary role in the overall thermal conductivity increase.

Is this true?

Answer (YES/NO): NO